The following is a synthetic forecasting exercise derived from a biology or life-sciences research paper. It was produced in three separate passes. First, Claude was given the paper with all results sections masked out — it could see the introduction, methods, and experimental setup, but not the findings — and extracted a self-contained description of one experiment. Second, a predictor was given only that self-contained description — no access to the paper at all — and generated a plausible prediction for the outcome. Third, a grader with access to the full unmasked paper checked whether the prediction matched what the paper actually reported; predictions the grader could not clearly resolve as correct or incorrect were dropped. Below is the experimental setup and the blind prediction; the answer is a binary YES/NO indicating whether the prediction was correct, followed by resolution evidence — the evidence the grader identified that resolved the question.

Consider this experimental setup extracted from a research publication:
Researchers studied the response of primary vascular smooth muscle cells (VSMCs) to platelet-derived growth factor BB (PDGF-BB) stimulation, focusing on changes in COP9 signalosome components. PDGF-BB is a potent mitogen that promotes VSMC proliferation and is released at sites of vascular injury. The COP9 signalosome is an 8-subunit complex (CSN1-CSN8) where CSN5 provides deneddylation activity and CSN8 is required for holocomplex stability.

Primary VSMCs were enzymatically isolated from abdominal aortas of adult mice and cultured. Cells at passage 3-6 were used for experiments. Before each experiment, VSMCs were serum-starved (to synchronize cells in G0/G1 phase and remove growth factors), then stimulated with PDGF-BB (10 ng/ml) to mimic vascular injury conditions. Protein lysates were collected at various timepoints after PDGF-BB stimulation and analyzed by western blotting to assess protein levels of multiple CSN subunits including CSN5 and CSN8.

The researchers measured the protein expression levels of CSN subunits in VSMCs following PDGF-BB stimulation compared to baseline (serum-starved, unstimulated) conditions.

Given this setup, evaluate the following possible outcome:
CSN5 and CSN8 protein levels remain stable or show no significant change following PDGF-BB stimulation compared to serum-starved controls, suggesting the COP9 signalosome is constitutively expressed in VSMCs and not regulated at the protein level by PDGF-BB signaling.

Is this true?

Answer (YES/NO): NO